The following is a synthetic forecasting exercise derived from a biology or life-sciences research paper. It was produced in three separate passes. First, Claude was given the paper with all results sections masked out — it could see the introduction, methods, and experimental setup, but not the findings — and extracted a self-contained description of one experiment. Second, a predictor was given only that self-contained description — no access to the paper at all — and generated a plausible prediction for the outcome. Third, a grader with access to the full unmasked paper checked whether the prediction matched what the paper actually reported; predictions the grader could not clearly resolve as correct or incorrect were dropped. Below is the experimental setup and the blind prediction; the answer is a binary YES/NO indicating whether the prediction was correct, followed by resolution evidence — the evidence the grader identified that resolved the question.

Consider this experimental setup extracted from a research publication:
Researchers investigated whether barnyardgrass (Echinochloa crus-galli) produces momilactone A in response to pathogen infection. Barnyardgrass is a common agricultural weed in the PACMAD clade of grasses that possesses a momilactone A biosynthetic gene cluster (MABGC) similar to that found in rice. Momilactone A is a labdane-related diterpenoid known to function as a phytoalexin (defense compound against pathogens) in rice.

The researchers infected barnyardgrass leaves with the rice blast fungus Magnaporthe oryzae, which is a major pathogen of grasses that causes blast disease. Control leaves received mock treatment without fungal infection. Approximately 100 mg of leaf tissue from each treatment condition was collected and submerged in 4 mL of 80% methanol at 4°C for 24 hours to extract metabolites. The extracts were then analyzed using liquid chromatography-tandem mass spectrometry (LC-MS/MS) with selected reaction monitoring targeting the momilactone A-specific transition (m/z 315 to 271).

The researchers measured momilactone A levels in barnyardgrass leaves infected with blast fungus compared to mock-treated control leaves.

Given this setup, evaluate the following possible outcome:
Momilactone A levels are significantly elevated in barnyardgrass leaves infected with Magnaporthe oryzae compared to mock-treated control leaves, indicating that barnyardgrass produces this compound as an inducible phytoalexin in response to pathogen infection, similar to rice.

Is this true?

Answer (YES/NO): YES